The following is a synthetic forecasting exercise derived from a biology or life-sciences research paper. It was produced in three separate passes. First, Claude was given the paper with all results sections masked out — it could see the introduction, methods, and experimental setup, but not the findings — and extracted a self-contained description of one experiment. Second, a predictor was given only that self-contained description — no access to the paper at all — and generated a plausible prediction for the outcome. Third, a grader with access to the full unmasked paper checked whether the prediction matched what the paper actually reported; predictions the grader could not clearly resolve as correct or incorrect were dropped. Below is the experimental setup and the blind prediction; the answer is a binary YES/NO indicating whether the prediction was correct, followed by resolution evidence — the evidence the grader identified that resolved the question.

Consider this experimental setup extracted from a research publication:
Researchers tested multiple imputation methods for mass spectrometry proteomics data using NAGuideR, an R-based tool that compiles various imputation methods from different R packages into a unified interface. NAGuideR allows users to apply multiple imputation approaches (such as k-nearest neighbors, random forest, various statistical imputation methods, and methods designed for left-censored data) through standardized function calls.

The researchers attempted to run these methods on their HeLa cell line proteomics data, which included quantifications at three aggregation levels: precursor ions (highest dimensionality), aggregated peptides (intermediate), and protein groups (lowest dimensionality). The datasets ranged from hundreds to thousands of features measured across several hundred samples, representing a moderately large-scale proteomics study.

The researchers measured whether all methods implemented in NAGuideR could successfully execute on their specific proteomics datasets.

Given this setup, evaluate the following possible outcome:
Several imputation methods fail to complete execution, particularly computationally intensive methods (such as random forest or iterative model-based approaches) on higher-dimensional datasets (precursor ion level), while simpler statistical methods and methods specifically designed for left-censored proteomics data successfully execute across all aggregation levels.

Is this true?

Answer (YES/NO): YES